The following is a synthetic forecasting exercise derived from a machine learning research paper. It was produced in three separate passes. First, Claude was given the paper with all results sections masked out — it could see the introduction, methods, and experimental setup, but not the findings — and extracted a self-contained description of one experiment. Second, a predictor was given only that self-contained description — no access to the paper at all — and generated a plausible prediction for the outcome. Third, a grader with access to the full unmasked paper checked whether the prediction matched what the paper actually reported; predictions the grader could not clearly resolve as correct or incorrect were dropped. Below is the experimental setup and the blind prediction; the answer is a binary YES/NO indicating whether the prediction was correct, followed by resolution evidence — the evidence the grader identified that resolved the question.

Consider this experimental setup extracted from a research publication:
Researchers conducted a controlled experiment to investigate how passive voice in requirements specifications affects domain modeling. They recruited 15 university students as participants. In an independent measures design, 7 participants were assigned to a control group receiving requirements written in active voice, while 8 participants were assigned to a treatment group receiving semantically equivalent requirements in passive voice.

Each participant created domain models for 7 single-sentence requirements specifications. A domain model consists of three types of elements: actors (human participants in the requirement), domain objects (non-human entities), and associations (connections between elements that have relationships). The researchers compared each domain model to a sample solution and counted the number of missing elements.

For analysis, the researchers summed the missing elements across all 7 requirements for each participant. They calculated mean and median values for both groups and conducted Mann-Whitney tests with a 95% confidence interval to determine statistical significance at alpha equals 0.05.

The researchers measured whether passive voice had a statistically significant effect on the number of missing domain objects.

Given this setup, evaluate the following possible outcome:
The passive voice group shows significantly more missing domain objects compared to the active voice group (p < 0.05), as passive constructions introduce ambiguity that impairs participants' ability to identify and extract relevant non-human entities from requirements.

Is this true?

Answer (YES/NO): NO